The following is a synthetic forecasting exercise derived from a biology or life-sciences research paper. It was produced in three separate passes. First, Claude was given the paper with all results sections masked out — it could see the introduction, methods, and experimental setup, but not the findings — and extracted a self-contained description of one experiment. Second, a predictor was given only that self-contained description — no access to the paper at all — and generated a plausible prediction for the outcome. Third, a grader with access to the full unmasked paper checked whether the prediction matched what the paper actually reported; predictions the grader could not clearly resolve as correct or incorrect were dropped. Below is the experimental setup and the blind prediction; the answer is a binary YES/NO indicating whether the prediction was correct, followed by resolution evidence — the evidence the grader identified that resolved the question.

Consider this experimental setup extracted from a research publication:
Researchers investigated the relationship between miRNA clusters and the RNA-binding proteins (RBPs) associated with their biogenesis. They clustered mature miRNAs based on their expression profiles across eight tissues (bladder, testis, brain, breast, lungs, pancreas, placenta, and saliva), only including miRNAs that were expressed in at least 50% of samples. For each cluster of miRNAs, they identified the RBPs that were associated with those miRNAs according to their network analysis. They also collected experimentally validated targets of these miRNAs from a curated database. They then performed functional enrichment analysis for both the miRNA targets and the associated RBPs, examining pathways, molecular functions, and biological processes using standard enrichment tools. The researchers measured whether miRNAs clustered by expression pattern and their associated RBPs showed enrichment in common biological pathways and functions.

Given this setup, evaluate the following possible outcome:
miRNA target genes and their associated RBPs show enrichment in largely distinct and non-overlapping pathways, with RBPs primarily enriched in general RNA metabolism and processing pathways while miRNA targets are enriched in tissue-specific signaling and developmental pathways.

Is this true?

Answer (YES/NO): NO